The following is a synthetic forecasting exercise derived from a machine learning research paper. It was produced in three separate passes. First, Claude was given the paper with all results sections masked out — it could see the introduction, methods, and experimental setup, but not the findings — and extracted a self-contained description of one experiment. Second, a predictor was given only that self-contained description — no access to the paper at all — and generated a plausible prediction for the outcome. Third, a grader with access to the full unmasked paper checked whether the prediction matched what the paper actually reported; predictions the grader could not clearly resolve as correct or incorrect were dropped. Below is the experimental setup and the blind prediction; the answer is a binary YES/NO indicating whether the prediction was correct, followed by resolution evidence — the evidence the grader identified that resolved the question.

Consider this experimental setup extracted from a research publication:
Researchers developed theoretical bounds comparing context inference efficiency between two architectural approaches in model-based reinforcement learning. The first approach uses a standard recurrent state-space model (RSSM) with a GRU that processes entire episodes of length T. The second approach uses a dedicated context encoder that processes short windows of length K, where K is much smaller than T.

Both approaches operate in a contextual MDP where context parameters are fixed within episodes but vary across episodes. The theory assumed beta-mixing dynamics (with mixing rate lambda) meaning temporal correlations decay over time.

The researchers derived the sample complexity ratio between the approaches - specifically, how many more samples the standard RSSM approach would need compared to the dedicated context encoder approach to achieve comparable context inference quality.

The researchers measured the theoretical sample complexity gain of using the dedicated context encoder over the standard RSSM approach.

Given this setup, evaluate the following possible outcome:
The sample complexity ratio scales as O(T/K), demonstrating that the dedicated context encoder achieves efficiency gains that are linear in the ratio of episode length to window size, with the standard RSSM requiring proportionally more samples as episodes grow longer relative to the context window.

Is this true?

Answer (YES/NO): YES